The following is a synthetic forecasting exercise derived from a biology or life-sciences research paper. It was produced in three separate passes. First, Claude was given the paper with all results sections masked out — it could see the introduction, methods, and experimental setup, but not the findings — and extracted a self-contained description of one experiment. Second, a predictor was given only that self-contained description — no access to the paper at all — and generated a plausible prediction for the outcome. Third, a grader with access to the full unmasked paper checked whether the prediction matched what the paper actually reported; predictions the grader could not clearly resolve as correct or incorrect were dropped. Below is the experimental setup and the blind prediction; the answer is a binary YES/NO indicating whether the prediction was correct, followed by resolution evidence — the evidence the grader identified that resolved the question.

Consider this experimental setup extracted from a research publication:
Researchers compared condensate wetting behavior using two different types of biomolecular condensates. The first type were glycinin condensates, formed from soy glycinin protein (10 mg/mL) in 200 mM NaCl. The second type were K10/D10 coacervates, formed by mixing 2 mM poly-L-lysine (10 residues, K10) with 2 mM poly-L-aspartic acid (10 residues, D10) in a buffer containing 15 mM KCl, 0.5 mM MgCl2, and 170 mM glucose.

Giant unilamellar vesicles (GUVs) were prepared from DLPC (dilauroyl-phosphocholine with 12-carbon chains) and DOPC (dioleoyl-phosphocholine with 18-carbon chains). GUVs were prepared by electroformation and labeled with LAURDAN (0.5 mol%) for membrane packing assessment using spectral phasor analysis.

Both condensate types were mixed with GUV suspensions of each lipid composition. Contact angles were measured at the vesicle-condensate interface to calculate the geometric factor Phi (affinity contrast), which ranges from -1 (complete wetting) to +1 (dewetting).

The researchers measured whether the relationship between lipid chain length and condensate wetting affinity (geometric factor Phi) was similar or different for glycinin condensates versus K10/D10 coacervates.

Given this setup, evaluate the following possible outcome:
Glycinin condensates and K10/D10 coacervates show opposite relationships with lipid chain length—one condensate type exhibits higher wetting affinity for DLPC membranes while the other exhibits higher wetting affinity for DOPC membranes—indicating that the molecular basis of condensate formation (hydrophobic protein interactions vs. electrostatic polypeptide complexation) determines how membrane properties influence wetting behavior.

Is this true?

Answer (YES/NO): NO